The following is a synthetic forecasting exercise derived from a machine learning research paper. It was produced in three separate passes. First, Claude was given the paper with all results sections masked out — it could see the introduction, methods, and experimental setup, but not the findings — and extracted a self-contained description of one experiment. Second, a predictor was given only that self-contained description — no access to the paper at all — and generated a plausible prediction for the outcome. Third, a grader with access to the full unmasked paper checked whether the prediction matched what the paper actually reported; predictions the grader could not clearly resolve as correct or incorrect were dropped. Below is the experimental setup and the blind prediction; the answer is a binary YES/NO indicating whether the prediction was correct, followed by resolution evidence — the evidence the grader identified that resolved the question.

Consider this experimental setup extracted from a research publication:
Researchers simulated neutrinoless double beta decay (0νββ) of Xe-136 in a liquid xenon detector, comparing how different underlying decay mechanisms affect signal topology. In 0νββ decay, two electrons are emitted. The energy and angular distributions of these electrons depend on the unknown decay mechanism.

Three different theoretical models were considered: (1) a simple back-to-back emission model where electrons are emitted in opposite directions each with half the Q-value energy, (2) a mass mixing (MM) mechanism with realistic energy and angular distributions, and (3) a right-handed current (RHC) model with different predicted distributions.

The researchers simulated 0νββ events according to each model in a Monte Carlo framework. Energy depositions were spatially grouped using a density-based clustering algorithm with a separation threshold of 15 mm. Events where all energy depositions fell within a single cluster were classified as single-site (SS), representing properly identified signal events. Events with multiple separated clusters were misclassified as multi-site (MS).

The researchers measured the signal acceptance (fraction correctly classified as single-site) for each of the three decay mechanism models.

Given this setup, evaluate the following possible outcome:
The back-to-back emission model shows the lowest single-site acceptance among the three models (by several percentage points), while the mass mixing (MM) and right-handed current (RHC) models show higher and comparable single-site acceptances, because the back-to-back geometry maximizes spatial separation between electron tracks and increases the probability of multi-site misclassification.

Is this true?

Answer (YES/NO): NO